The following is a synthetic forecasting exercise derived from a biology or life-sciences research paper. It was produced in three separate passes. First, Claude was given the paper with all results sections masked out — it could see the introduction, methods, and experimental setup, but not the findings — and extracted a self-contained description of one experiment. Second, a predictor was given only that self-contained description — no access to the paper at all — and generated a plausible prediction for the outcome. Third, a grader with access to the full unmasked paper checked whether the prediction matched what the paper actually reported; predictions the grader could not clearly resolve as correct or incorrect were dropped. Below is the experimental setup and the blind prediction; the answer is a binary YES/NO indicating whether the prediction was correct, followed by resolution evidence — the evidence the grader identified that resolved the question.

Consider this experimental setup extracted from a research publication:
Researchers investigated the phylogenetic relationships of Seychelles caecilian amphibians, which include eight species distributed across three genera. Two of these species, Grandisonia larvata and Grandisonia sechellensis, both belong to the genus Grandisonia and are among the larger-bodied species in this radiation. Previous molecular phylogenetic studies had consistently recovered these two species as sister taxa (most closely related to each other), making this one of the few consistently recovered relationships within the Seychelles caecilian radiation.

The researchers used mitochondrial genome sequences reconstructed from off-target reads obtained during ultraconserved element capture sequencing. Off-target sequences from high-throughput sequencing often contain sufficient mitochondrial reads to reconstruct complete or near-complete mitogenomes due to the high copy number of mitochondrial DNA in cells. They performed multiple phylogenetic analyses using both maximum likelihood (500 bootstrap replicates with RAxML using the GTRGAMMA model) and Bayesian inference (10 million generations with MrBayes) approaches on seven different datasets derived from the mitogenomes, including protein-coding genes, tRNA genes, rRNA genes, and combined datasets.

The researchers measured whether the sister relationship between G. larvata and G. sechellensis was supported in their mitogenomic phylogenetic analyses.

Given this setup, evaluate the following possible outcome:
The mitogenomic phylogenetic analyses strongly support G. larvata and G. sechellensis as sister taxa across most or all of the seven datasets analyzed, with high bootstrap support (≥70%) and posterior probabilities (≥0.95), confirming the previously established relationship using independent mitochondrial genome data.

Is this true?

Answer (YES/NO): YES